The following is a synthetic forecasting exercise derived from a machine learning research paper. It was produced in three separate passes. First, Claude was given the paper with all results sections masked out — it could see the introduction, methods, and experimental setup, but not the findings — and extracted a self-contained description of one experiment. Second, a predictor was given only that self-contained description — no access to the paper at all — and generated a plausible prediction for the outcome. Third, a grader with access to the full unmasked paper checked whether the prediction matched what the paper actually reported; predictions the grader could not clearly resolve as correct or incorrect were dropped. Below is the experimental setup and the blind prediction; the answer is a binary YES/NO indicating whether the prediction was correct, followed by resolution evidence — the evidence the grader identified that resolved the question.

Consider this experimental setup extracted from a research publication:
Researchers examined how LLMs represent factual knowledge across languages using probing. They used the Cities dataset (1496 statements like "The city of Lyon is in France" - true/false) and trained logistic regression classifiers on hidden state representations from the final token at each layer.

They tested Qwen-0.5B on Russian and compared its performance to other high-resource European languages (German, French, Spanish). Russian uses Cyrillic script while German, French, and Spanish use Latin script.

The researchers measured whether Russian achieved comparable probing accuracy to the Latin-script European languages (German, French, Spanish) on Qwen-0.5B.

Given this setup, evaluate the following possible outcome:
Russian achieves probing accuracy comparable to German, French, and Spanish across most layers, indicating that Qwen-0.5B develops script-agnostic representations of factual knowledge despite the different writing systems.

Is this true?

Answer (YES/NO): NO